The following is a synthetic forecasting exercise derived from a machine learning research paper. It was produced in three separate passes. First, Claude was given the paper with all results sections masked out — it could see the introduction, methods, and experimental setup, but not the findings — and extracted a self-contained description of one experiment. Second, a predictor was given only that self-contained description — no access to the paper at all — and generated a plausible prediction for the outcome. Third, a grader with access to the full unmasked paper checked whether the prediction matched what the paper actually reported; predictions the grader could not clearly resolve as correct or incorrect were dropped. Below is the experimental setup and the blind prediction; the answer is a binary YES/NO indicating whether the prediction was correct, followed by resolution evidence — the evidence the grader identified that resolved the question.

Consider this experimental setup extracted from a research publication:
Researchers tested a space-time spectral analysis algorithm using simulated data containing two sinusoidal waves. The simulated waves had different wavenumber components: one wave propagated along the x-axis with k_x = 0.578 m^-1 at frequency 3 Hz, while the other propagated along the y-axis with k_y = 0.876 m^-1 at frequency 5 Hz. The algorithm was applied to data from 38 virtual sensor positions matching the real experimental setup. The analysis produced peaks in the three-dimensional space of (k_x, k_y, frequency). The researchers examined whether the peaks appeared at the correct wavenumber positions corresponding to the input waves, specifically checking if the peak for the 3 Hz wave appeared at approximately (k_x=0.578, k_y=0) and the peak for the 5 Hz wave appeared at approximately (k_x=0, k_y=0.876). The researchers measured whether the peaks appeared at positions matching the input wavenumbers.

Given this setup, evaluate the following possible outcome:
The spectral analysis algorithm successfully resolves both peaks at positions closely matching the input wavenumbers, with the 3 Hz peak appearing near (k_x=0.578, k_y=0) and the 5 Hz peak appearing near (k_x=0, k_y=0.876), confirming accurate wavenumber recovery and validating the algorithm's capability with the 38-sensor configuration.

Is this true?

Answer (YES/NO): YES